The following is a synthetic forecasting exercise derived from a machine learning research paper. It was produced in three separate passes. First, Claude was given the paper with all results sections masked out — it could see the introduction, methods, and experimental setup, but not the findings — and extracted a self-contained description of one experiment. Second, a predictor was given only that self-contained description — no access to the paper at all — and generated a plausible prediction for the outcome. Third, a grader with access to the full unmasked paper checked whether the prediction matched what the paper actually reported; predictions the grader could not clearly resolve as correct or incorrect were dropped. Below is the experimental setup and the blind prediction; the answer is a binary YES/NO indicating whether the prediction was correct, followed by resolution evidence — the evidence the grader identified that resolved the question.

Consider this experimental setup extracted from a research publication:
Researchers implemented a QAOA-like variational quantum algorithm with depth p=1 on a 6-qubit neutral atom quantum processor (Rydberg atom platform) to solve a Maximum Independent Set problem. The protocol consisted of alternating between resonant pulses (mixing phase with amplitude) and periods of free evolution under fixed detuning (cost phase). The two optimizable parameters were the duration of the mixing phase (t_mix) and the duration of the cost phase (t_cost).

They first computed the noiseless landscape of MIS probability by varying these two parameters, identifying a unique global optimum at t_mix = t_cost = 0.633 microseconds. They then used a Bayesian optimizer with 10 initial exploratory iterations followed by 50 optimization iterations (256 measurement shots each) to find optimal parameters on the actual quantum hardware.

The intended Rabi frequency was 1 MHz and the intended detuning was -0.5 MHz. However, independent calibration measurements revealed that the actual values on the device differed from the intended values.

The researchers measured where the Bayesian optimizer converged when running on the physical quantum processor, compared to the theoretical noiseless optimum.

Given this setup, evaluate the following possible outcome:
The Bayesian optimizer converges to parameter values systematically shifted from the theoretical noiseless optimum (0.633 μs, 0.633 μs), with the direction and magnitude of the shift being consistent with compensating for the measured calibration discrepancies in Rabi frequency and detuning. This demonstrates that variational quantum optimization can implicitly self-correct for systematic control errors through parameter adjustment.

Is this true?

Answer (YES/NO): YES